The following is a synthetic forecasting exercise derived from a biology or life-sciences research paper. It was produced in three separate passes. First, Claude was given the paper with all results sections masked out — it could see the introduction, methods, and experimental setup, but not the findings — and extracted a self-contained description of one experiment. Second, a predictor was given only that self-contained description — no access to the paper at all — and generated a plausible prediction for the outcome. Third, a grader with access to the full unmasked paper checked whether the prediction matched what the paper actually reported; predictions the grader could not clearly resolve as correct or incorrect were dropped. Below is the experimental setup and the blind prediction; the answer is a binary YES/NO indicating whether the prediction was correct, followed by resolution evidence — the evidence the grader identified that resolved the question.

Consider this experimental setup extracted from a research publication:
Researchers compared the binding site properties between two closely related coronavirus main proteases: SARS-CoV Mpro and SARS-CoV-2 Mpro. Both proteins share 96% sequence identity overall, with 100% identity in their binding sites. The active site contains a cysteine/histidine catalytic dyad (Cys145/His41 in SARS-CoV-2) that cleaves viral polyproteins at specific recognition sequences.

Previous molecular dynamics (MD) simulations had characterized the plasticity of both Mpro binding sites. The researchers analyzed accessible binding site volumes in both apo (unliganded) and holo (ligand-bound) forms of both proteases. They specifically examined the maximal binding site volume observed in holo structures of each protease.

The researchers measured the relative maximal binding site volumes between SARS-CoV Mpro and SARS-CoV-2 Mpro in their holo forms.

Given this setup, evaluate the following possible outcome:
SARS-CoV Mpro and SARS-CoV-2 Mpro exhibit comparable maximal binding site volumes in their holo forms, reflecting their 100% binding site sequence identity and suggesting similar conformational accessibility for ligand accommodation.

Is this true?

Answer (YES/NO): NO